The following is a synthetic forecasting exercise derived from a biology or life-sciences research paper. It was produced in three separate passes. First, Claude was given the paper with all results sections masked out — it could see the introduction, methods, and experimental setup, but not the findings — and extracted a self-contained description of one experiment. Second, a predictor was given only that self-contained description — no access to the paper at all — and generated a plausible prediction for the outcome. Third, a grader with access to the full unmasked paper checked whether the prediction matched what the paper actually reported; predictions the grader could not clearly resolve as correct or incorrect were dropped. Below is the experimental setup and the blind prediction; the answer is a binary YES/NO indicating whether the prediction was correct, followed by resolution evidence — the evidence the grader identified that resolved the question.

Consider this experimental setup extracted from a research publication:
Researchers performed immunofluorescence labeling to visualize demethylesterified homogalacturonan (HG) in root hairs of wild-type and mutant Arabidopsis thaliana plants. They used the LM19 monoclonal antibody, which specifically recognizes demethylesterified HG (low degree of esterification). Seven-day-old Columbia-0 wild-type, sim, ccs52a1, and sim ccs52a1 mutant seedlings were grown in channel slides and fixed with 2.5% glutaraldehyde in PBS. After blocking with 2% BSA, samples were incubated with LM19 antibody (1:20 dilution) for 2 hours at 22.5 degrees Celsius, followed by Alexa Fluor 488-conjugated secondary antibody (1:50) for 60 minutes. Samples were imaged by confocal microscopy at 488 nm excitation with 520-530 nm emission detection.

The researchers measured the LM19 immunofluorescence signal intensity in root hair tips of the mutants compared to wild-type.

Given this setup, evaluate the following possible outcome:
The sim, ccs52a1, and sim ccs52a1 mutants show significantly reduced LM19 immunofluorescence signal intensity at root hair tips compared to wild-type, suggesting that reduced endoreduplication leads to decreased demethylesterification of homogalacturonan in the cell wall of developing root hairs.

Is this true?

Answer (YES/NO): YES